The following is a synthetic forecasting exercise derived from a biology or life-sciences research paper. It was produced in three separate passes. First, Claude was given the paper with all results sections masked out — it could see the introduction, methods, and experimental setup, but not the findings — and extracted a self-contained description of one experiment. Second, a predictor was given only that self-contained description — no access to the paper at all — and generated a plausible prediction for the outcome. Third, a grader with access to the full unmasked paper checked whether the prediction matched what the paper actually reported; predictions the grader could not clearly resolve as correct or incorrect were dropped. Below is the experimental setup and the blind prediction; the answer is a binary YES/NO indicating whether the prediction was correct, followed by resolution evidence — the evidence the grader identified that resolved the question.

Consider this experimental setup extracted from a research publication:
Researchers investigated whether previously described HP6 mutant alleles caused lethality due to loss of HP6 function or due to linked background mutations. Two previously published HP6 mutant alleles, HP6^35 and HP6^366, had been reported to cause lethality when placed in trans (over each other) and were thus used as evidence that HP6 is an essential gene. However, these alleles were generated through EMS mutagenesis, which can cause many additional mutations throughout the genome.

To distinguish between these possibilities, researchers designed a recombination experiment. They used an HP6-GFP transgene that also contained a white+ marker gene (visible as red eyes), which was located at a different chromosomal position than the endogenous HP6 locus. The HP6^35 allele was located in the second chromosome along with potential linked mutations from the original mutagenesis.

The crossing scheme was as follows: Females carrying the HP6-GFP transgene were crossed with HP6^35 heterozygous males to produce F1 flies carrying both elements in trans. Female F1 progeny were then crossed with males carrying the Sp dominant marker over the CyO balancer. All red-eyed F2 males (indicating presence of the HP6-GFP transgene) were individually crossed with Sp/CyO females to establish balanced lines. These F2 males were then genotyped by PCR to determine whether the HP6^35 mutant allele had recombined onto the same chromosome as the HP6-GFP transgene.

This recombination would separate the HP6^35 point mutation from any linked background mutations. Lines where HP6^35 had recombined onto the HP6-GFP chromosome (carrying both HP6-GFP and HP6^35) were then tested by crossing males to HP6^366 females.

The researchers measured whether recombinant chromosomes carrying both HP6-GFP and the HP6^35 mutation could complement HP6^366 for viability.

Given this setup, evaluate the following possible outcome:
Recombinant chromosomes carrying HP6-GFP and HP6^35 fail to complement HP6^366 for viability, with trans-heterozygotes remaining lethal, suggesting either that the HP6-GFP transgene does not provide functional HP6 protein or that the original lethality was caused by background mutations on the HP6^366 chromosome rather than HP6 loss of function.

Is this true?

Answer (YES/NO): NO